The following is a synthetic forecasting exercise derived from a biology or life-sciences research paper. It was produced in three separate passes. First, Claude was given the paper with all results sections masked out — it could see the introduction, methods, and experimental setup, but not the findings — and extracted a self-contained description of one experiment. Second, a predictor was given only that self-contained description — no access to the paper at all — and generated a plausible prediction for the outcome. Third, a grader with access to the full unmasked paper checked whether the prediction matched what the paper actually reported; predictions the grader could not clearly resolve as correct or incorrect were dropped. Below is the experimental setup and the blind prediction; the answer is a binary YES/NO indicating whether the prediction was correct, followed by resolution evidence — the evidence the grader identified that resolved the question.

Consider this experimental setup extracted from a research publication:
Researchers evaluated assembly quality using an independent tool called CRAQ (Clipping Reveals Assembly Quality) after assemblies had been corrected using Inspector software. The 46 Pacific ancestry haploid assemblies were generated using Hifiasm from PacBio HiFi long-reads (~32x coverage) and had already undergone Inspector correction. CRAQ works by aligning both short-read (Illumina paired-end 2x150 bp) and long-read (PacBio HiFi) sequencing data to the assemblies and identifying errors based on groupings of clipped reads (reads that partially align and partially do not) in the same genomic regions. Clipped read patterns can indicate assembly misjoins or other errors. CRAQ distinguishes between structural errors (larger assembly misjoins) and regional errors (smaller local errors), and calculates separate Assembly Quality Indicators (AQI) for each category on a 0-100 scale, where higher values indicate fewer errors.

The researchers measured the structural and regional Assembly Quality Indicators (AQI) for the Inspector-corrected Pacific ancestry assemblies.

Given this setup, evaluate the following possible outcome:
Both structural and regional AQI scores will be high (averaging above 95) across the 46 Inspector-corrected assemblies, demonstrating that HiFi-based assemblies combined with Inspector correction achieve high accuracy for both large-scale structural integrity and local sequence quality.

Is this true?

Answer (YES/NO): YES